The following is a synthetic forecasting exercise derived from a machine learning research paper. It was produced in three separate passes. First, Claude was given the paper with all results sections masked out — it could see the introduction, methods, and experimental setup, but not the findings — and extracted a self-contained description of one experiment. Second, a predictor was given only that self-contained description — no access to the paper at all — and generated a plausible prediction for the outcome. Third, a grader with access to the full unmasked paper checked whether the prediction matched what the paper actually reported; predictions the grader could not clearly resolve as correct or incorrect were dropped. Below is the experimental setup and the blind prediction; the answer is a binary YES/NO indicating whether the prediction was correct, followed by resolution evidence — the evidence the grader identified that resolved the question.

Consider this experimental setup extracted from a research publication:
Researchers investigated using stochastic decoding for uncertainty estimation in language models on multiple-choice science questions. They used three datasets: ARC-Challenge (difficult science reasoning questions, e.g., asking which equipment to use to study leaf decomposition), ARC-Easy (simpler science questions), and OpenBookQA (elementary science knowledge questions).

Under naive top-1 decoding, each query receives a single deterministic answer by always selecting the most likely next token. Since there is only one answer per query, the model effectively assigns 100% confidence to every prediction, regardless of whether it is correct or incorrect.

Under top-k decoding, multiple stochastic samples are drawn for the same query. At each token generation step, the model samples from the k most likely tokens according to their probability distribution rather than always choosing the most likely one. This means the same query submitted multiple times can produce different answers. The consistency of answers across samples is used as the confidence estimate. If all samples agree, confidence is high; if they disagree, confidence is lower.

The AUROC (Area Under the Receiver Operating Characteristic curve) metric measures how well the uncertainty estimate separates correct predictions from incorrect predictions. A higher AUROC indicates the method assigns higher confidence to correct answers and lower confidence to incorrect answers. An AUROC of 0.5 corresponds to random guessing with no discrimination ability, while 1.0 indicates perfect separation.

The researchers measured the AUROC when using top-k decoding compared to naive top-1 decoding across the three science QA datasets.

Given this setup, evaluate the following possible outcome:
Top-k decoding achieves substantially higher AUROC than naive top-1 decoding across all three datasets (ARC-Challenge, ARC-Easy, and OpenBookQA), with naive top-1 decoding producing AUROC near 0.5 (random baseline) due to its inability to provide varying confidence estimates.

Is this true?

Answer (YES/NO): YES